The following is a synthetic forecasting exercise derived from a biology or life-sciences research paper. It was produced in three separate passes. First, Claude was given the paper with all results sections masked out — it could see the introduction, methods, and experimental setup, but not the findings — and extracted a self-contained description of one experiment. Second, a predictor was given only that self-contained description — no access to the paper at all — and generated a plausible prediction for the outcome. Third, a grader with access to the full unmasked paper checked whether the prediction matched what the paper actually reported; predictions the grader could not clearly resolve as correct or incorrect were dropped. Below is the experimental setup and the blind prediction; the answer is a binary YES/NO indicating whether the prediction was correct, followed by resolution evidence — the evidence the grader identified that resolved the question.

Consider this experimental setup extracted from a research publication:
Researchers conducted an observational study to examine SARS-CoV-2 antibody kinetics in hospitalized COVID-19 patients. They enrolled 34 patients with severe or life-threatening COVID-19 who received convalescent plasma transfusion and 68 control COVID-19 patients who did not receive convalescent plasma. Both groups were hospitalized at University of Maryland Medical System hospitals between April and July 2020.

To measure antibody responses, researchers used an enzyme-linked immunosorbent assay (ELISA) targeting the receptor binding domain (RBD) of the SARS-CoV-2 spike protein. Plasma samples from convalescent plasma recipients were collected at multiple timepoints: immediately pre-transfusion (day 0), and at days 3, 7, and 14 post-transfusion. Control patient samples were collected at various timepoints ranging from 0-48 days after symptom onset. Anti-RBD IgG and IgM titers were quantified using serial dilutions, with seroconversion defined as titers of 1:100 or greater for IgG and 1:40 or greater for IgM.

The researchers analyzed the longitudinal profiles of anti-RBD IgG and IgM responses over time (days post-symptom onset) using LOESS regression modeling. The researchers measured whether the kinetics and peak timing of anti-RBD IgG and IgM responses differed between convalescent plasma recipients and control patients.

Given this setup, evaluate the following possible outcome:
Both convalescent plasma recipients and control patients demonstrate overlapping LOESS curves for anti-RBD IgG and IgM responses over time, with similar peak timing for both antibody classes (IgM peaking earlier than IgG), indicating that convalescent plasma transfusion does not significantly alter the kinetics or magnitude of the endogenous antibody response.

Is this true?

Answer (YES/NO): YES